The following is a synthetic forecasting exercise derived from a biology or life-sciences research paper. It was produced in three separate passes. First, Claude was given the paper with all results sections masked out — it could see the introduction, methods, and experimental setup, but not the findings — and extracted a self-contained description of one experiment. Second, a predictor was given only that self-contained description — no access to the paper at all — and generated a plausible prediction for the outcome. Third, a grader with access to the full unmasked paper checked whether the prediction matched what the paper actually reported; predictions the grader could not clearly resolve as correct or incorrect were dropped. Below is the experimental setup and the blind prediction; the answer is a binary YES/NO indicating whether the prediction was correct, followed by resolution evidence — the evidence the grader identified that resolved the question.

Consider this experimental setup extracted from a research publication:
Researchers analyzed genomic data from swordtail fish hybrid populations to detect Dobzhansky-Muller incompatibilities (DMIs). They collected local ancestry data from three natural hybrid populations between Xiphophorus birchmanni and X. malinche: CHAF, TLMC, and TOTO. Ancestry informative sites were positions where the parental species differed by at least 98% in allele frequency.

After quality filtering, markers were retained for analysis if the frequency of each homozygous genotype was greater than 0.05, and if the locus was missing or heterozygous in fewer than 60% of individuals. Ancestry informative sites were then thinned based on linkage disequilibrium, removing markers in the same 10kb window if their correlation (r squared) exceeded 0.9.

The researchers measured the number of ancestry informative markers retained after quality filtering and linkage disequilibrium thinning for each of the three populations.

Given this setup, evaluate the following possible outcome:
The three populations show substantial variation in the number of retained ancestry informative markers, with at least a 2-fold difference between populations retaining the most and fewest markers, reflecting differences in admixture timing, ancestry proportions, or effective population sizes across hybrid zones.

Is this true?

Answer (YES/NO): YES